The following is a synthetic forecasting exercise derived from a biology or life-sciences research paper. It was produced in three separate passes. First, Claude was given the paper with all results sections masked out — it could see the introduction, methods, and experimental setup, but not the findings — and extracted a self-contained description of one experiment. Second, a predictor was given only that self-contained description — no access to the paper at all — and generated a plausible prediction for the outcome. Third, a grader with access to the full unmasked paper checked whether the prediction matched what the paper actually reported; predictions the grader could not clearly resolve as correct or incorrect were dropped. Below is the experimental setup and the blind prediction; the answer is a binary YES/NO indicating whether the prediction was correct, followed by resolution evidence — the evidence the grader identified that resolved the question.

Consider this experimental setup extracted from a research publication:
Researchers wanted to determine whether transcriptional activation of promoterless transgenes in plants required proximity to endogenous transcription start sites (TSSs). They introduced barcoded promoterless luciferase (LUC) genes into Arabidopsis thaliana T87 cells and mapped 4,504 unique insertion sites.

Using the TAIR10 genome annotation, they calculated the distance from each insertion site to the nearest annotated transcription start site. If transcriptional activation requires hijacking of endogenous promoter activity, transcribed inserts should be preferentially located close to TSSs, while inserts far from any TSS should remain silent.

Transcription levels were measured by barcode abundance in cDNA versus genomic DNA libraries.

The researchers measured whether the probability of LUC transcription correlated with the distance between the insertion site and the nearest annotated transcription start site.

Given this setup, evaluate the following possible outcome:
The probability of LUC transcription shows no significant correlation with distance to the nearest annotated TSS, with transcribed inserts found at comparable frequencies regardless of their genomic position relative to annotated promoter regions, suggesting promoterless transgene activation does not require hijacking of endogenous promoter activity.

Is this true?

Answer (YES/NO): YES